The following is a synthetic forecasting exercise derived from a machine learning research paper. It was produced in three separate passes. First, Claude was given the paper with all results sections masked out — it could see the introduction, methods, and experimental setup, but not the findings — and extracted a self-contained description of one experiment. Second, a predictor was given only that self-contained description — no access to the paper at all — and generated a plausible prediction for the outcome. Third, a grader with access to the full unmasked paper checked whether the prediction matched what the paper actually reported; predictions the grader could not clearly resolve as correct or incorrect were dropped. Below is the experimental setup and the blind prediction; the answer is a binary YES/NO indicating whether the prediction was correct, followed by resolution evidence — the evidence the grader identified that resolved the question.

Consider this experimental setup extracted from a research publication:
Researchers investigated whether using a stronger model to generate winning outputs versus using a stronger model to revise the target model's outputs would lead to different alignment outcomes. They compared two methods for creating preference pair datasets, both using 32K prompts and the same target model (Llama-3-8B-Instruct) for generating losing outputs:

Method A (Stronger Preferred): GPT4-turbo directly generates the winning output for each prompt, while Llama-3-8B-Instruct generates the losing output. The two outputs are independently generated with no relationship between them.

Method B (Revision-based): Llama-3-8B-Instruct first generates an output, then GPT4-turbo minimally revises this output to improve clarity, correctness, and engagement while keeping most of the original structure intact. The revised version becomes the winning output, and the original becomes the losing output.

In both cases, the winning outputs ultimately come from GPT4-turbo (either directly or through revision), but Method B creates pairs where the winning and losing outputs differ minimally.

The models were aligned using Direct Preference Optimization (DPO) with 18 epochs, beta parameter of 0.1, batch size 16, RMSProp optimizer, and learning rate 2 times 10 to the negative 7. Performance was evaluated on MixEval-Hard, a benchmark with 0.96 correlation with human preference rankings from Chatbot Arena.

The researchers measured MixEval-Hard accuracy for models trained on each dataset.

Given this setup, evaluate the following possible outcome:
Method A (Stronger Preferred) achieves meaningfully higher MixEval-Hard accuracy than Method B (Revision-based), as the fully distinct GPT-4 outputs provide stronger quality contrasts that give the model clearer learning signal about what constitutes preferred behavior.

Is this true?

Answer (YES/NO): NO